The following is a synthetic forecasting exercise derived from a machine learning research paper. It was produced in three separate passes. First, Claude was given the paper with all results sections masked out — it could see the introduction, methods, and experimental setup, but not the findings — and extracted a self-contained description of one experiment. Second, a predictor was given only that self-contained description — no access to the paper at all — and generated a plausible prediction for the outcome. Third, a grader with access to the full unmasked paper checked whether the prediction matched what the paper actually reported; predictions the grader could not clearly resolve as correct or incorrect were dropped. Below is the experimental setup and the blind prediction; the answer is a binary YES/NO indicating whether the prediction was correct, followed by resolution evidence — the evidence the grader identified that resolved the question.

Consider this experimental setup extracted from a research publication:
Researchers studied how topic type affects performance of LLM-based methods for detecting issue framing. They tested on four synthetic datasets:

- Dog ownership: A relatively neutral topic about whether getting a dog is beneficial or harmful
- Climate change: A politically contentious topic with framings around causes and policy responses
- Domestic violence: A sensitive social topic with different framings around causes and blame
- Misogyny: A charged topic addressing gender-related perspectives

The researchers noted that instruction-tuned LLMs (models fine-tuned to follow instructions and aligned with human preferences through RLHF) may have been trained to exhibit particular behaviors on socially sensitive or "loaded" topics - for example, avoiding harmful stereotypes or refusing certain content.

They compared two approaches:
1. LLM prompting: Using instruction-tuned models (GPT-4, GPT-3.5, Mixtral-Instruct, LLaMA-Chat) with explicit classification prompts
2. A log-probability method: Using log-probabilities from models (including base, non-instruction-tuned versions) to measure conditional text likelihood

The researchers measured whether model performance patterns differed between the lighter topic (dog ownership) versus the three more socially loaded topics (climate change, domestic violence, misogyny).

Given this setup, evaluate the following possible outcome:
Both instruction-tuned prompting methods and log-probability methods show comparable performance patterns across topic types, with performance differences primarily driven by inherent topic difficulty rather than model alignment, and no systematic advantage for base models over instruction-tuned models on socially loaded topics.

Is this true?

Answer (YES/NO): NO